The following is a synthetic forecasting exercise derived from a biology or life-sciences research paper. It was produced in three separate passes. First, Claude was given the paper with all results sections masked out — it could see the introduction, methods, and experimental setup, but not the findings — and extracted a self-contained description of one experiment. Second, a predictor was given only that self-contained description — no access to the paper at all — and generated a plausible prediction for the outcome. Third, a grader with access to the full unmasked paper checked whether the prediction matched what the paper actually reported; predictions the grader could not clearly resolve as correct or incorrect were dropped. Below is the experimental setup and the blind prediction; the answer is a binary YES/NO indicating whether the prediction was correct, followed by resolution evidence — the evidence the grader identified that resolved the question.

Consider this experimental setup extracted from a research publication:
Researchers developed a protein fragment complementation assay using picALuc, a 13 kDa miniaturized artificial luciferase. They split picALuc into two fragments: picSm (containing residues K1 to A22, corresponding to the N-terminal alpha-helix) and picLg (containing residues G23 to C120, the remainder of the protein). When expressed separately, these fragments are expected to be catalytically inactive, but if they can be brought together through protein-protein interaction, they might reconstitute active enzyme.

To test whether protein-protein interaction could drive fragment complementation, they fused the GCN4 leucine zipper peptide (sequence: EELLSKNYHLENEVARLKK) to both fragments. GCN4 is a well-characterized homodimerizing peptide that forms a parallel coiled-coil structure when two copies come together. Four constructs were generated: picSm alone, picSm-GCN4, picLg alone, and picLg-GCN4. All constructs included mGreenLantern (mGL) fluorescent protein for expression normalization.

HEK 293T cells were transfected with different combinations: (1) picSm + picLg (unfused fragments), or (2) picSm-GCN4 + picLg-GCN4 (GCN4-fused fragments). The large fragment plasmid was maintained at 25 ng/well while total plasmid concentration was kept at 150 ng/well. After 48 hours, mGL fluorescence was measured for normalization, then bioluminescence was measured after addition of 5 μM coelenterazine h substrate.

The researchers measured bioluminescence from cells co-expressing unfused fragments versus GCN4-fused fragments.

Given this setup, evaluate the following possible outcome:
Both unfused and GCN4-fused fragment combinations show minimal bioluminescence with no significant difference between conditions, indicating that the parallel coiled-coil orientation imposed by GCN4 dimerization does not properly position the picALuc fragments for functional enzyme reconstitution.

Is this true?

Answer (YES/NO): NO